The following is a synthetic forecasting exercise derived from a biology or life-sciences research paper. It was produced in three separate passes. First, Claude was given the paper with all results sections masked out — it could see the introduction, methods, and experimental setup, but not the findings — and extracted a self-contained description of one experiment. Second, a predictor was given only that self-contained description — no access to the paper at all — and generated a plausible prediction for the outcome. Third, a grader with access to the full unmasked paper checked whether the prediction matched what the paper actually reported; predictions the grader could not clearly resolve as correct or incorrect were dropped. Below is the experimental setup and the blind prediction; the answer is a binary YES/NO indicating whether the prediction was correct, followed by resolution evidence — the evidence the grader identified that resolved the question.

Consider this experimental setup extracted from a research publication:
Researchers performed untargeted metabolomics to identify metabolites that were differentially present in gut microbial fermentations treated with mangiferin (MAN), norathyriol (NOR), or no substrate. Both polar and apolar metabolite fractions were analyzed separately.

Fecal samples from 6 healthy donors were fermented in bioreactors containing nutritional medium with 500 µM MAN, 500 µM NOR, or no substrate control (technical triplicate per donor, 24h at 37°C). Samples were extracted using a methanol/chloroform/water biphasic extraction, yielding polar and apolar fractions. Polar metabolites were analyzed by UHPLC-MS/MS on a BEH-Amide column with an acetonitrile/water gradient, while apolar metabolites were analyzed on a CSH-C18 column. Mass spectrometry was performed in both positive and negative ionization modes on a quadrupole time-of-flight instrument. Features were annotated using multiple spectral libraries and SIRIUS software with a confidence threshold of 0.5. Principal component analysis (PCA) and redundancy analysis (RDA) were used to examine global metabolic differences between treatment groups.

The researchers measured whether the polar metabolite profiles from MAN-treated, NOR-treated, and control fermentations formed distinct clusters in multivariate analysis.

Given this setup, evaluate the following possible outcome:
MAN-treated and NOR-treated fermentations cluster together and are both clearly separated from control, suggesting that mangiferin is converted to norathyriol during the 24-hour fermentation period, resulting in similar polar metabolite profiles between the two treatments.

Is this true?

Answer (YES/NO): NO